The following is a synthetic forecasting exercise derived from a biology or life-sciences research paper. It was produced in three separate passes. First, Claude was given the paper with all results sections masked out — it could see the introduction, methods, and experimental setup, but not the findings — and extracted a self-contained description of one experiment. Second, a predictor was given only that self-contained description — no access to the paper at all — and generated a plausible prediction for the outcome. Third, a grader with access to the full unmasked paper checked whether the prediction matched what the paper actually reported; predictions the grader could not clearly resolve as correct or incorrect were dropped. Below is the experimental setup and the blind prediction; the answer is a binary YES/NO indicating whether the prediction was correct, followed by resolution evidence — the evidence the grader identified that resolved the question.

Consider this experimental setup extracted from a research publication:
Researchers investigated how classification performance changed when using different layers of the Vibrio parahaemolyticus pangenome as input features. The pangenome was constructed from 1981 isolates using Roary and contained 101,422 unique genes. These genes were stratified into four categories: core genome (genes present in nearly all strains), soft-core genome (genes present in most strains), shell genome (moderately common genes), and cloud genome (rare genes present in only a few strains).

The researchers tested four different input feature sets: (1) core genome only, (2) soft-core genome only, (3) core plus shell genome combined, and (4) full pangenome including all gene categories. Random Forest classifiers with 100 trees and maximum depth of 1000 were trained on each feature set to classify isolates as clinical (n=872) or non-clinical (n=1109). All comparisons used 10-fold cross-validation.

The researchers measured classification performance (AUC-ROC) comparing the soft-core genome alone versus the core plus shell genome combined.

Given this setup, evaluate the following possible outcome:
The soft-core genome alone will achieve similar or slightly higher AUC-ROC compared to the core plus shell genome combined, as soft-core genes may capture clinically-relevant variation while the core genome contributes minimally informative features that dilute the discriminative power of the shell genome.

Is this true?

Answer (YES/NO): NO